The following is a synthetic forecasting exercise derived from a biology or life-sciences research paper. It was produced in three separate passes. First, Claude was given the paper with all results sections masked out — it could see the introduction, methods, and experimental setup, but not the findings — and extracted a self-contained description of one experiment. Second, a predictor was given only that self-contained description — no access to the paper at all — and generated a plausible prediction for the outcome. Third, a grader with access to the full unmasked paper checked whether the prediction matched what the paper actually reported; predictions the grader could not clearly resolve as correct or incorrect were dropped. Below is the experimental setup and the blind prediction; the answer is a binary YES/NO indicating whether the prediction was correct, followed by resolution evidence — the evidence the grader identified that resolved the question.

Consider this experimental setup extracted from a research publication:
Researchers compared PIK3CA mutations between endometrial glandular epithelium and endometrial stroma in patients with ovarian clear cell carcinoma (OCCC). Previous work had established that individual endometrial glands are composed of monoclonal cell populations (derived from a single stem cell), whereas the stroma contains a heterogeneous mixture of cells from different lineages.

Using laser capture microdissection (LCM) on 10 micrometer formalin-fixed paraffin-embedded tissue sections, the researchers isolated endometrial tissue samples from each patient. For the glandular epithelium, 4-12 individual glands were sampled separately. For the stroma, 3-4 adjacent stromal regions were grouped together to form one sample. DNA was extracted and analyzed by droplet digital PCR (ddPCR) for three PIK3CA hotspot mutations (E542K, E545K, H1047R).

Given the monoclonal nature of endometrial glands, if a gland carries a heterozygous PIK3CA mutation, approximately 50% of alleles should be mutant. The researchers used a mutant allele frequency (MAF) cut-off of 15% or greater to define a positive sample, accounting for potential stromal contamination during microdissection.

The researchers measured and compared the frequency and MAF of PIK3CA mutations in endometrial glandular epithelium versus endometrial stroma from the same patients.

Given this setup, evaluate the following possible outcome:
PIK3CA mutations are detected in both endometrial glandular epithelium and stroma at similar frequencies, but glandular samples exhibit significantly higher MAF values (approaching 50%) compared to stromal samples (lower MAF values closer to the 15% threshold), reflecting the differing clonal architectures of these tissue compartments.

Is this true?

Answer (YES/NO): NO